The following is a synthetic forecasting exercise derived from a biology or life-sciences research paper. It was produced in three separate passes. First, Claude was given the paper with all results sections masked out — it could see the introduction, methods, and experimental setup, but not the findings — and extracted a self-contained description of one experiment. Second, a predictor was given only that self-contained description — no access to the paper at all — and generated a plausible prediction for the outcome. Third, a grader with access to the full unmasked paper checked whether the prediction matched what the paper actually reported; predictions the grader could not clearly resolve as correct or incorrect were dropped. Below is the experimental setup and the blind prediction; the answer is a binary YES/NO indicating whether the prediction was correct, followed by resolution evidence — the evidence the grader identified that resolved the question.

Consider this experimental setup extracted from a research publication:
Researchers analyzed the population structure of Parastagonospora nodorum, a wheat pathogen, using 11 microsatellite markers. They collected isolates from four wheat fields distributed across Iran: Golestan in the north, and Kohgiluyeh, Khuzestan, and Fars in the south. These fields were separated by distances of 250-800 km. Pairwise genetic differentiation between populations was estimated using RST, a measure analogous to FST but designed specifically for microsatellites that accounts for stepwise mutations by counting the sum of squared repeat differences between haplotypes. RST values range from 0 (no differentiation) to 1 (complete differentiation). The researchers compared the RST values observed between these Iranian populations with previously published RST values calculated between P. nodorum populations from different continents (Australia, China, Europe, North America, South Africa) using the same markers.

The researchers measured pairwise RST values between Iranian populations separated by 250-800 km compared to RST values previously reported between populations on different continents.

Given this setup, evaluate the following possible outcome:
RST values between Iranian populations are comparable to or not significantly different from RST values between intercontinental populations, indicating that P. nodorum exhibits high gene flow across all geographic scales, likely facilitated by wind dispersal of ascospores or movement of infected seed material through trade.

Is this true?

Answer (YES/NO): NO